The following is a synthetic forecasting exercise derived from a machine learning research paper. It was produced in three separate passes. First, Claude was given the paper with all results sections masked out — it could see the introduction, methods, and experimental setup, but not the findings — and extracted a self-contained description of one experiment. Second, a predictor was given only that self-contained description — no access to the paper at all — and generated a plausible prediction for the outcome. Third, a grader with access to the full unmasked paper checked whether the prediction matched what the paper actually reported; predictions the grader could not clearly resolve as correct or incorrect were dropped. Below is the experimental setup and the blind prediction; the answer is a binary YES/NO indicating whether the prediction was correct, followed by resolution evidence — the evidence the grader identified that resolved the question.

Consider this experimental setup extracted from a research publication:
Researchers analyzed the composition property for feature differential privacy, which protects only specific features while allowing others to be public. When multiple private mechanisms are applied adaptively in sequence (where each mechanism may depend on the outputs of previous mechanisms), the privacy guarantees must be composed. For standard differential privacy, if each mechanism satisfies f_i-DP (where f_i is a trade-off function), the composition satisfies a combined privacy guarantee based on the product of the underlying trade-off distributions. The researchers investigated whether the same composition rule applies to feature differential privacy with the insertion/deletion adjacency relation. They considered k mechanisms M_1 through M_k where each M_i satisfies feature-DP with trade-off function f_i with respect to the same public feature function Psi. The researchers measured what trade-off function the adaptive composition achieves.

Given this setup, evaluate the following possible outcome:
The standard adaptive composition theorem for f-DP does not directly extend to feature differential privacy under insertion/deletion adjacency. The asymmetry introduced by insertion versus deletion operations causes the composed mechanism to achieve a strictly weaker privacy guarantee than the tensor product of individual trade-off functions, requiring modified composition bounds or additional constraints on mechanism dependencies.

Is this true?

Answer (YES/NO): NO